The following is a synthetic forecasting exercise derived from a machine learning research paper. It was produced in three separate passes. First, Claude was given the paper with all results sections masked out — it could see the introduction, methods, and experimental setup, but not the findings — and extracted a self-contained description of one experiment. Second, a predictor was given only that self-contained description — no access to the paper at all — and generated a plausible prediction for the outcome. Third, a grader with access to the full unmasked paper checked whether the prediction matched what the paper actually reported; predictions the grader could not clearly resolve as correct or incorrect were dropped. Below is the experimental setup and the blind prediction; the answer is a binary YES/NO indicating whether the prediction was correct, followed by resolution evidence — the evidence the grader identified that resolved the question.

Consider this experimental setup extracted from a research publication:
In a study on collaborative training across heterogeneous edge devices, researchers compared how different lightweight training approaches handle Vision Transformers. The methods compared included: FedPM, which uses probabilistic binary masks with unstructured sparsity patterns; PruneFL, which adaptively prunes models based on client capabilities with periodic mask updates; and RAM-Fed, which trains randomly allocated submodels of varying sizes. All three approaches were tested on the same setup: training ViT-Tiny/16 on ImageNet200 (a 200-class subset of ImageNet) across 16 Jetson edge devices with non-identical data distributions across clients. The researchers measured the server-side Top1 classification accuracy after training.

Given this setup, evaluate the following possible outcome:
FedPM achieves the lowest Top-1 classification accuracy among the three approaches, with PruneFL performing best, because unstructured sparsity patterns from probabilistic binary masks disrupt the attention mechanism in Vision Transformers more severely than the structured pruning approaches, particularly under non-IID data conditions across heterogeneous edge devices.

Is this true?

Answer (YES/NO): NO